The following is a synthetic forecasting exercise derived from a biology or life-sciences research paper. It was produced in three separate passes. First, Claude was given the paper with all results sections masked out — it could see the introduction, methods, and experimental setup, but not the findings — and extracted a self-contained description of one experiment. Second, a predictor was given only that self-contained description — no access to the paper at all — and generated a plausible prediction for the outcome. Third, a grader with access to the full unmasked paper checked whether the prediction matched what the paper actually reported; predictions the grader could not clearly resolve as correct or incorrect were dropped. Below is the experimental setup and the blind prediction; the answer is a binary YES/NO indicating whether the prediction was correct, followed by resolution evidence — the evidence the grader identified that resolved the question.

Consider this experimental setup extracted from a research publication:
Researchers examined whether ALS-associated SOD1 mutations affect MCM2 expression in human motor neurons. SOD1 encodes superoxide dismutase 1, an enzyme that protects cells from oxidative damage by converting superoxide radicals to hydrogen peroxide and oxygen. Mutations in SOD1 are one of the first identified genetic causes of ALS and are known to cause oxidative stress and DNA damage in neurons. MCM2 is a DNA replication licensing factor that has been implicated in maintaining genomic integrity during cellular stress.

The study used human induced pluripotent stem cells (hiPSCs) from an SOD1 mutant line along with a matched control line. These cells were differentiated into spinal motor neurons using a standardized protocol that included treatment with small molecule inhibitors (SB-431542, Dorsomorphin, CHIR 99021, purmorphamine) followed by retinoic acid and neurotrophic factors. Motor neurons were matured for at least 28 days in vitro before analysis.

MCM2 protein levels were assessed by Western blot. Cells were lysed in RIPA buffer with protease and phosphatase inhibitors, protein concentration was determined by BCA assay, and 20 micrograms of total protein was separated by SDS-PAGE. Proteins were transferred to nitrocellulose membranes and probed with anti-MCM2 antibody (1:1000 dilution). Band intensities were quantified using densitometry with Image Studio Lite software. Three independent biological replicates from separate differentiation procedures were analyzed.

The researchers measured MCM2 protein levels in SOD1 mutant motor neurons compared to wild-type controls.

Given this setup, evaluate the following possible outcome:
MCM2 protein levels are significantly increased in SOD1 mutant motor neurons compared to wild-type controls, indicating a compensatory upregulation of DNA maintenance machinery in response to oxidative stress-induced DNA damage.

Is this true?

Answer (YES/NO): YES